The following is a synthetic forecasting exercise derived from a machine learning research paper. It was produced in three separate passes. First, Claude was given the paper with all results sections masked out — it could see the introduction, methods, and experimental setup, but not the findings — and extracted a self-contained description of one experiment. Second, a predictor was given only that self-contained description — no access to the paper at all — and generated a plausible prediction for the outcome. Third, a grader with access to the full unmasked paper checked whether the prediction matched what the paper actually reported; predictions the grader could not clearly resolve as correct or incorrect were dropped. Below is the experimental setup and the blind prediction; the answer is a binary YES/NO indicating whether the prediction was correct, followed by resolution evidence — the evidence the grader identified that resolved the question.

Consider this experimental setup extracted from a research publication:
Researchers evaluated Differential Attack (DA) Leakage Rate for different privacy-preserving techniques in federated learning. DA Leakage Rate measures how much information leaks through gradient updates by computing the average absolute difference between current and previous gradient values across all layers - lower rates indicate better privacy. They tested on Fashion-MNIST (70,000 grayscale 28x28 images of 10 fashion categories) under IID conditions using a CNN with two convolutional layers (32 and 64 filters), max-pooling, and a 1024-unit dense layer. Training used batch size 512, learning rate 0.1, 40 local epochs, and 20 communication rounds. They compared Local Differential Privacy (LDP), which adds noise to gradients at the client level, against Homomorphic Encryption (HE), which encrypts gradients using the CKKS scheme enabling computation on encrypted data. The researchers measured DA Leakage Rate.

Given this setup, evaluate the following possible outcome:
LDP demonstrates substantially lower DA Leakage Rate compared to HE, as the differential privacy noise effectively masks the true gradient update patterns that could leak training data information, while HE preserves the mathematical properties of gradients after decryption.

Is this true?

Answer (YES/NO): NO